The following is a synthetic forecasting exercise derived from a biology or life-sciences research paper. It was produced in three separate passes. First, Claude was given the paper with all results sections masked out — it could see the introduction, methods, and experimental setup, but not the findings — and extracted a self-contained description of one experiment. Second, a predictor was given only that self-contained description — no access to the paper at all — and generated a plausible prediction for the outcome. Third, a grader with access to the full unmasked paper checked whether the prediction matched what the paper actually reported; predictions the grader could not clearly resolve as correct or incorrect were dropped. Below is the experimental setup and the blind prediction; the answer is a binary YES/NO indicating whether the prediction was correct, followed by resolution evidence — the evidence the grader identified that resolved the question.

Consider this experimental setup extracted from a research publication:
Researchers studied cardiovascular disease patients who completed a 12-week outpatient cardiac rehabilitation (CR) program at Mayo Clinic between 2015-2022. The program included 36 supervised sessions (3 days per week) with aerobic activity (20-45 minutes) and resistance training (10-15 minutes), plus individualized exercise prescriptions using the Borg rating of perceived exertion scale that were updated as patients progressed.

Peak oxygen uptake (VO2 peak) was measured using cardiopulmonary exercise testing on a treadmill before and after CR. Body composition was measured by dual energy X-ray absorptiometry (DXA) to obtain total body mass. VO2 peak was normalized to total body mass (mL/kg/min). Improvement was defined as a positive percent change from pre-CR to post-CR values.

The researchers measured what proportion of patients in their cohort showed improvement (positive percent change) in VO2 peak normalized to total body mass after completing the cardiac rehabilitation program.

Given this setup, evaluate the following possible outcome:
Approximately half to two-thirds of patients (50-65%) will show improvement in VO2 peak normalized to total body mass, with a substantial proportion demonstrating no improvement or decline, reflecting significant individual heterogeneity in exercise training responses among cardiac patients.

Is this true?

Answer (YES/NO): NO